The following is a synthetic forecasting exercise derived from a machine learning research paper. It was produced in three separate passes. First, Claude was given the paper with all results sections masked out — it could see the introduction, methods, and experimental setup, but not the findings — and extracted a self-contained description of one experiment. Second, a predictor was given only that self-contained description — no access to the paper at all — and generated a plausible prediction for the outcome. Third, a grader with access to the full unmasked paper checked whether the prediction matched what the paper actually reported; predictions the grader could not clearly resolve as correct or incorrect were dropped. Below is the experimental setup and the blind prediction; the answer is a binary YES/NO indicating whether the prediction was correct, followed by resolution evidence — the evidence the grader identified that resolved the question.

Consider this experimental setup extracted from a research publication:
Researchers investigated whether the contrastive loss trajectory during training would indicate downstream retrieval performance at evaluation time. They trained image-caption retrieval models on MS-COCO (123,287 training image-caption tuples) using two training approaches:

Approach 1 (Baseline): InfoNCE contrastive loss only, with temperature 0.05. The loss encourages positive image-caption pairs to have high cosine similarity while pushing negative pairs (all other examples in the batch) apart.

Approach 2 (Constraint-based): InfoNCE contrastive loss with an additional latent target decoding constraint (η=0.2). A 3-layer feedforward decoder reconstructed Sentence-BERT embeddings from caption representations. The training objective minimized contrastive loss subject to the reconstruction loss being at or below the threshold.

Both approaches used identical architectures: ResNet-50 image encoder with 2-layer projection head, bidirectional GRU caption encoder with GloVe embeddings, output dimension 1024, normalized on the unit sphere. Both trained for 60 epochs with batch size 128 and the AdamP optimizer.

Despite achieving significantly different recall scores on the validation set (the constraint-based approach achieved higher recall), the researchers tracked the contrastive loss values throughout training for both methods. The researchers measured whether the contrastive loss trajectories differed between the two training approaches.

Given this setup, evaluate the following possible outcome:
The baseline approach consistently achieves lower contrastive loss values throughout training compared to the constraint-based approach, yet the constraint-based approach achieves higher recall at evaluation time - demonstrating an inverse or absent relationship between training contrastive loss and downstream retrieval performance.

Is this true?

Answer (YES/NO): NO